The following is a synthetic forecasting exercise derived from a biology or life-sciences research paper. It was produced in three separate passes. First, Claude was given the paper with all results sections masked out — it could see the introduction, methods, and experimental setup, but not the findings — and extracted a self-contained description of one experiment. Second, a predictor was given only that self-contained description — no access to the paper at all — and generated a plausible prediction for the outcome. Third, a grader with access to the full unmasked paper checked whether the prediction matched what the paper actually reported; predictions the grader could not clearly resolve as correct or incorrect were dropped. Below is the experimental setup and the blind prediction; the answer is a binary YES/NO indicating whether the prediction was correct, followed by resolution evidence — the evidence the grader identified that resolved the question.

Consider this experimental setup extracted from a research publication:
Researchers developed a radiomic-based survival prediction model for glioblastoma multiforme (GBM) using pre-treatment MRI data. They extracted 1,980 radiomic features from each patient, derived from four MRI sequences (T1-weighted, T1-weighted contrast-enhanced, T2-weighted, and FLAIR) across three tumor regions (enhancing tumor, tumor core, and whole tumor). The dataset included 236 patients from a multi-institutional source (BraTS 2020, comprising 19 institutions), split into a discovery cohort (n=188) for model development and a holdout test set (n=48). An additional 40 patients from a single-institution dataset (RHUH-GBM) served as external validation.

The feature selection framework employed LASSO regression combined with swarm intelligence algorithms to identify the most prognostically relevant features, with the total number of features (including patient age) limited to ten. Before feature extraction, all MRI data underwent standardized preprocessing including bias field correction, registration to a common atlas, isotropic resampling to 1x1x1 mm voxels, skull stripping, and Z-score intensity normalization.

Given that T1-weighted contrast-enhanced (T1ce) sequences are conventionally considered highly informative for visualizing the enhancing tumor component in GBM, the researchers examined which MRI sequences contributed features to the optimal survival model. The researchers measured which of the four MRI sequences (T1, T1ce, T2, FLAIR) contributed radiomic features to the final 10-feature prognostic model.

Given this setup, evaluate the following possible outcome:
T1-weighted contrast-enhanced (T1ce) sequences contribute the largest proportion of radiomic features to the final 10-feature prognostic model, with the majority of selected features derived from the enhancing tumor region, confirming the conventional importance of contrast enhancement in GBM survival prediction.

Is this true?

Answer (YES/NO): NO